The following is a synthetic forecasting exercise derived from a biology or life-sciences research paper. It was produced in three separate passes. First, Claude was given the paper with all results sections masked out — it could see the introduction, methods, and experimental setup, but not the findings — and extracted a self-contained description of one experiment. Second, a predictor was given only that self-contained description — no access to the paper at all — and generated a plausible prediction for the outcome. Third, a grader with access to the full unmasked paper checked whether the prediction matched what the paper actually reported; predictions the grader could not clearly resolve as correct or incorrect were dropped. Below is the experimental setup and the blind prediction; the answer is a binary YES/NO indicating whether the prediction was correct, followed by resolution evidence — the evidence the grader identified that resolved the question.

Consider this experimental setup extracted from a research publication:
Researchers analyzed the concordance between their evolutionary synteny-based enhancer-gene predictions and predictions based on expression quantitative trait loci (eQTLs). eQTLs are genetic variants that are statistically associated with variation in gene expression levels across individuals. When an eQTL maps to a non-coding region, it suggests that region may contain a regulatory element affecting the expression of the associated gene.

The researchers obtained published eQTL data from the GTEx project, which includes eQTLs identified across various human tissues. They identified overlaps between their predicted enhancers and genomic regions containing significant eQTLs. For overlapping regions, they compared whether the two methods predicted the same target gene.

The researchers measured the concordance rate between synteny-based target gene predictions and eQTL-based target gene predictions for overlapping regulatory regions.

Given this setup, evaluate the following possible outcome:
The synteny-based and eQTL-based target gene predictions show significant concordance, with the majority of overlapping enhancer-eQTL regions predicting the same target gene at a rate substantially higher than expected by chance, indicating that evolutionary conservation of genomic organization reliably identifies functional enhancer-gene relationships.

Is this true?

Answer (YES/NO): YES